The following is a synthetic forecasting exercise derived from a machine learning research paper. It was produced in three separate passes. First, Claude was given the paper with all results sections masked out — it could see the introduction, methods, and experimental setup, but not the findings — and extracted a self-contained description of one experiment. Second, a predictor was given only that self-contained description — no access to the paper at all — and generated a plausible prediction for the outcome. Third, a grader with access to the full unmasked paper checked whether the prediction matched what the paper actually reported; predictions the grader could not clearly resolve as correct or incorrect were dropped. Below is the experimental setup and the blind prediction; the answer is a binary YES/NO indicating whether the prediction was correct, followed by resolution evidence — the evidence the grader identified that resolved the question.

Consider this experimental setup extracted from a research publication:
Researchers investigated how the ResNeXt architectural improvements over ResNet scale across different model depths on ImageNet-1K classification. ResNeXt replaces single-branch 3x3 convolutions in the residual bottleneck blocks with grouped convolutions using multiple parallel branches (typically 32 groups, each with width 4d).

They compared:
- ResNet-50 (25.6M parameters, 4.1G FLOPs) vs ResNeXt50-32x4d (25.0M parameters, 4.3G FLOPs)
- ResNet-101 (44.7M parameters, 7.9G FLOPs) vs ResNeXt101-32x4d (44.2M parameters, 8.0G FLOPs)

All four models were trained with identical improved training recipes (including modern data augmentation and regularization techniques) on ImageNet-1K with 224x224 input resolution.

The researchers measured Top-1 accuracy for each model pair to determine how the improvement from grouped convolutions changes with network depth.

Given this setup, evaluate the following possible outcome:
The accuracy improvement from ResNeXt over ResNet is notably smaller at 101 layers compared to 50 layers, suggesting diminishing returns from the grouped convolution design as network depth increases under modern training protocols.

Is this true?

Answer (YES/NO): NO